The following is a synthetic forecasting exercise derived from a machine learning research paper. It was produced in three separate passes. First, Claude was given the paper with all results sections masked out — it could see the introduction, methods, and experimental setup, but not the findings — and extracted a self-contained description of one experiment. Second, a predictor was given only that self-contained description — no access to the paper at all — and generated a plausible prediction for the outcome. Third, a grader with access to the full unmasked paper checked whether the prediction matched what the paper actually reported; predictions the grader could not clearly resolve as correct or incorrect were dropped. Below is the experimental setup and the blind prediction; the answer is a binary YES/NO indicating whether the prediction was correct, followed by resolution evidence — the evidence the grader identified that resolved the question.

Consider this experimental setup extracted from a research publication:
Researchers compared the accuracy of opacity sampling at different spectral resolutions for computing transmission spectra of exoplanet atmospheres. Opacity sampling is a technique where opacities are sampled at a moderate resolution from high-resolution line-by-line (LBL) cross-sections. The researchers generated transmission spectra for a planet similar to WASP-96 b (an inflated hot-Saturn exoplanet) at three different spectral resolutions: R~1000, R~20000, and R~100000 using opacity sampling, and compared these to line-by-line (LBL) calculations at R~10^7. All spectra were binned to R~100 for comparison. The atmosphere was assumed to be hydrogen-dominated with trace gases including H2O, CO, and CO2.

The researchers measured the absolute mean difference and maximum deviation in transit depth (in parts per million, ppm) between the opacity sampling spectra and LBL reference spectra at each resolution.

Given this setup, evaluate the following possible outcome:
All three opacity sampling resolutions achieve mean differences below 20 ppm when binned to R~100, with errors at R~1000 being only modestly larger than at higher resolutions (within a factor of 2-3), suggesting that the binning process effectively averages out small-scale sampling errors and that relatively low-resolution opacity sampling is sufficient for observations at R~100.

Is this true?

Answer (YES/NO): NO